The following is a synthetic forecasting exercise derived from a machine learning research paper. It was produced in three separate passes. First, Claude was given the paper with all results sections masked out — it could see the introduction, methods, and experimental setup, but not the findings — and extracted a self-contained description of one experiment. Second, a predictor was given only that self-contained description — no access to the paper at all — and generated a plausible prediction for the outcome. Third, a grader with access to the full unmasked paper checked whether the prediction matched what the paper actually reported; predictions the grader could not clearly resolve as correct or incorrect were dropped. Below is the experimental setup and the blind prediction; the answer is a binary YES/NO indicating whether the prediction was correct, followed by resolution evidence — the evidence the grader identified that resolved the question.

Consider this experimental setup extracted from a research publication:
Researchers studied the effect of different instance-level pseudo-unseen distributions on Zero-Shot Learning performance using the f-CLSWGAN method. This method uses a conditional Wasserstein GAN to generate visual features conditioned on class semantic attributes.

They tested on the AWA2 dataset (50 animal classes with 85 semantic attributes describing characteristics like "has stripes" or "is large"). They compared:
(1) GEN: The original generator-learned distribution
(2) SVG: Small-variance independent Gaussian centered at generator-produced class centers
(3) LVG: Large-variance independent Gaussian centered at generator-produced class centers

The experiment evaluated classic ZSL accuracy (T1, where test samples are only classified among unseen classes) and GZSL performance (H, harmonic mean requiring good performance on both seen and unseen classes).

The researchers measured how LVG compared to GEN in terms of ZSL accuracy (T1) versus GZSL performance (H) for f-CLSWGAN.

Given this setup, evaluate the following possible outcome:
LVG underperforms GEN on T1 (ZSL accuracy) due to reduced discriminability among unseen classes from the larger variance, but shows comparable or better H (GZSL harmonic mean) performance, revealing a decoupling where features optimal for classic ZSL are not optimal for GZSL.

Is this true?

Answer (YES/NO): NO